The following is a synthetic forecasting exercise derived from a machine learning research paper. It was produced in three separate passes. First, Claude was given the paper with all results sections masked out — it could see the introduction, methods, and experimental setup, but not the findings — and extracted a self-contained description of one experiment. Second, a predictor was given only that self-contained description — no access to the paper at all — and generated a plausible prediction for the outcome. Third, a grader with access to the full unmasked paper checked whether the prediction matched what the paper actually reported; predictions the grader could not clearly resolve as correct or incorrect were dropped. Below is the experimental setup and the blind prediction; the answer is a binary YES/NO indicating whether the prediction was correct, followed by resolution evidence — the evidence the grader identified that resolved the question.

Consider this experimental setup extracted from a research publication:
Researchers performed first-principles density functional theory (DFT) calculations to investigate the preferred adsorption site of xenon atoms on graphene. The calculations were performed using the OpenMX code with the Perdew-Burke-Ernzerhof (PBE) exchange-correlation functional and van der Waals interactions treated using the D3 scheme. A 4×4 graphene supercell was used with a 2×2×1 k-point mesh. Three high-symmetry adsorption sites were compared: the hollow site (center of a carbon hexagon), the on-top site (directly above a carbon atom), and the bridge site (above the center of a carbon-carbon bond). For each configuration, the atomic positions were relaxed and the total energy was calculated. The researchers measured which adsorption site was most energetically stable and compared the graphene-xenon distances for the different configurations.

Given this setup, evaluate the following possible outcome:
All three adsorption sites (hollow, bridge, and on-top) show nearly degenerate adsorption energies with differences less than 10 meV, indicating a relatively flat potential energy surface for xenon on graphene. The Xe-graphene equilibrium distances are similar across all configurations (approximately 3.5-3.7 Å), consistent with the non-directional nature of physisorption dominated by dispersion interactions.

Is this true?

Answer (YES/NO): YES